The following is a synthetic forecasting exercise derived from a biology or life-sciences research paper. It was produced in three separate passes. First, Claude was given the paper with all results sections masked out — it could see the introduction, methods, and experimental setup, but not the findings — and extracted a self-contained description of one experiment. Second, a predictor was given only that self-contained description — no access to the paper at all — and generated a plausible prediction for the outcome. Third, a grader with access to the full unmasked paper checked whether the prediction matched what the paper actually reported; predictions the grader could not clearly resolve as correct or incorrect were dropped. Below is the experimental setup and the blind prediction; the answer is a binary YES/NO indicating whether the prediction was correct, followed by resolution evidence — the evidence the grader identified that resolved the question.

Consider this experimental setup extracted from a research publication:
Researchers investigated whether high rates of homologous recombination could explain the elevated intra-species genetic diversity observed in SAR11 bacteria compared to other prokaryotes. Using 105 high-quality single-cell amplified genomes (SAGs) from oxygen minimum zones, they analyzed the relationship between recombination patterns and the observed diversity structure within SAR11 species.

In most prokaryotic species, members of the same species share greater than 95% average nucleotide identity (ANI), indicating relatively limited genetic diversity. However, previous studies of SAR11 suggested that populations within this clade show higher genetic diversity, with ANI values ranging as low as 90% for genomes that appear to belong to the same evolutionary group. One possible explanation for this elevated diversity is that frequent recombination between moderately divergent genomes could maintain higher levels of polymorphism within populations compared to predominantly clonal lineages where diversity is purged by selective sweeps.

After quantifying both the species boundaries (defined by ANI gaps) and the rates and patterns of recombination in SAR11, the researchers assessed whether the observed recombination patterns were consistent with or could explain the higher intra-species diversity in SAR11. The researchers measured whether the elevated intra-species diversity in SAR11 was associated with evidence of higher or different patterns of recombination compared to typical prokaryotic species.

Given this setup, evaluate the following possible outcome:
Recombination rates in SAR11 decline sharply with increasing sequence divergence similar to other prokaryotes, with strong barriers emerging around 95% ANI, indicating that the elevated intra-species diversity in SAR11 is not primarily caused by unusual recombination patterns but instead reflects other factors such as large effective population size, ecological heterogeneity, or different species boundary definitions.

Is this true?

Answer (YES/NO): NO